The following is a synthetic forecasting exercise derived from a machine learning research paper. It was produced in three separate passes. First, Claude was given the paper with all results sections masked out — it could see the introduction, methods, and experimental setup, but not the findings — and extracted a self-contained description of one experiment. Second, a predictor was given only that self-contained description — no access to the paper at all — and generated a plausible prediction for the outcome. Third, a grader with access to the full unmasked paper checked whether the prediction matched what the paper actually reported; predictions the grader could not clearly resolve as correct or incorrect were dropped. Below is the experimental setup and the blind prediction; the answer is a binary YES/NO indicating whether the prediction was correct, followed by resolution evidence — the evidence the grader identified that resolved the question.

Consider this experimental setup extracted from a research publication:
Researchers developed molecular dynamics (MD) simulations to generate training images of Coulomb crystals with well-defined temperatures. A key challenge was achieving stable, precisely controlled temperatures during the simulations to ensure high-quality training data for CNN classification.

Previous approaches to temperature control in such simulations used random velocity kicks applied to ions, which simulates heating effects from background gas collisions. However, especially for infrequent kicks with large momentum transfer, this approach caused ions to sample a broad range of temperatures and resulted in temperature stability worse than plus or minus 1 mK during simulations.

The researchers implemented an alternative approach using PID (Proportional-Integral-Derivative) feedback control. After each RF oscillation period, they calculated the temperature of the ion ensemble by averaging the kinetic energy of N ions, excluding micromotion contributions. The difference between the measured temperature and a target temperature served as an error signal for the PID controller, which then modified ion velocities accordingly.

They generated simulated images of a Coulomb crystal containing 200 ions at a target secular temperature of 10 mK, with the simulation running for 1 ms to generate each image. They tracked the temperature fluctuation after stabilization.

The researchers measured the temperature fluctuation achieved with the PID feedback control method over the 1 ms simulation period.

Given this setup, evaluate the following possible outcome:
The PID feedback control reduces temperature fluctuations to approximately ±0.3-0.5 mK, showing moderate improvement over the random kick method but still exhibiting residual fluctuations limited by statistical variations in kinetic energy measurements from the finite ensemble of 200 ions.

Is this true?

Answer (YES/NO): NO